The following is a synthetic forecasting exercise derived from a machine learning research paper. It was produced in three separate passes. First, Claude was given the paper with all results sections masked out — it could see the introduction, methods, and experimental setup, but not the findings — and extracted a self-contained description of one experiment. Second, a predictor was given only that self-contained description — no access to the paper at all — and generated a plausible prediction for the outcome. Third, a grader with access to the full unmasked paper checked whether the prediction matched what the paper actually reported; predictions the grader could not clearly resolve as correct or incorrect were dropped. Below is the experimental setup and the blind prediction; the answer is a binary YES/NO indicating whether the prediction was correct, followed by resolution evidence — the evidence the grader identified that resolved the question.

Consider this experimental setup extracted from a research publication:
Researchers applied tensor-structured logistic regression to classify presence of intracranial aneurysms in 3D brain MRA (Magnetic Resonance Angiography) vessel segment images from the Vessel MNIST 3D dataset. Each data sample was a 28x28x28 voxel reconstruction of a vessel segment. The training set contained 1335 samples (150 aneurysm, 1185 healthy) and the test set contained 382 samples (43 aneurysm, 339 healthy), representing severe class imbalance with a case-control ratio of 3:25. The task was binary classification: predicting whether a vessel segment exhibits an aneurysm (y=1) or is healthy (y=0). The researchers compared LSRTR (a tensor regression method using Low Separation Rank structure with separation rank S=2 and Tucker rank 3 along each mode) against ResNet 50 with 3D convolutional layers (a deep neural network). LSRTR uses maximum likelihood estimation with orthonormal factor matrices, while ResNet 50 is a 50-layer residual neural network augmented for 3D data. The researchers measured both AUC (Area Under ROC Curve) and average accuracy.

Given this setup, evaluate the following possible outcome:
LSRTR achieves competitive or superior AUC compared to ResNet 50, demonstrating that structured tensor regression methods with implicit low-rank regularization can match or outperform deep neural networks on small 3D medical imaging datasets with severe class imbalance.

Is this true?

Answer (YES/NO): NO